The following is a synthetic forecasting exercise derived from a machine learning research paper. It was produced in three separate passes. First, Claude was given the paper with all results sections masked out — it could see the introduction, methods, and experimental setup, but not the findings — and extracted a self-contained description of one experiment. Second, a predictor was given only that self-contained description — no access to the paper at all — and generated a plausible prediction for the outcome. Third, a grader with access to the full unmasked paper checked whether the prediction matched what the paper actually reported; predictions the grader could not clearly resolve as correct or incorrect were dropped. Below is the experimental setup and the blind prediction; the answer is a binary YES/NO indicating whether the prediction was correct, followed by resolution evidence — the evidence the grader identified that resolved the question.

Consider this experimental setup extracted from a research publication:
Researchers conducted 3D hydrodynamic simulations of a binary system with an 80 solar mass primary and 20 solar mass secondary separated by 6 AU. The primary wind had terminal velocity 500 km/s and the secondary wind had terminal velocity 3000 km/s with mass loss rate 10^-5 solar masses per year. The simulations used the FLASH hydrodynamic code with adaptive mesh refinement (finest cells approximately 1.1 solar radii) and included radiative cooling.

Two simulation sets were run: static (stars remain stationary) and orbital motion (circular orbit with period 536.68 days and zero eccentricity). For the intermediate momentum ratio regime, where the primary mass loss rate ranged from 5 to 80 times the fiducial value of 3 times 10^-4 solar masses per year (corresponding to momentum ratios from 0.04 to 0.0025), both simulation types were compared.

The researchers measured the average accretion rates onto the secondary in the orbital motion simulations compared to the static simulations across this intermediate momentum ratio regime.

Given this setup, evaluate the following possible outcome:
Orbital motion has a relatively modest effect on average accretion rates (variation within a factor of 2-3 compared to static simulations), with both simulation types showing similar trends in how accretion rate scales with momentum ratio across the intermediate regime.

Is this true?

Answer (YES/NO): YES